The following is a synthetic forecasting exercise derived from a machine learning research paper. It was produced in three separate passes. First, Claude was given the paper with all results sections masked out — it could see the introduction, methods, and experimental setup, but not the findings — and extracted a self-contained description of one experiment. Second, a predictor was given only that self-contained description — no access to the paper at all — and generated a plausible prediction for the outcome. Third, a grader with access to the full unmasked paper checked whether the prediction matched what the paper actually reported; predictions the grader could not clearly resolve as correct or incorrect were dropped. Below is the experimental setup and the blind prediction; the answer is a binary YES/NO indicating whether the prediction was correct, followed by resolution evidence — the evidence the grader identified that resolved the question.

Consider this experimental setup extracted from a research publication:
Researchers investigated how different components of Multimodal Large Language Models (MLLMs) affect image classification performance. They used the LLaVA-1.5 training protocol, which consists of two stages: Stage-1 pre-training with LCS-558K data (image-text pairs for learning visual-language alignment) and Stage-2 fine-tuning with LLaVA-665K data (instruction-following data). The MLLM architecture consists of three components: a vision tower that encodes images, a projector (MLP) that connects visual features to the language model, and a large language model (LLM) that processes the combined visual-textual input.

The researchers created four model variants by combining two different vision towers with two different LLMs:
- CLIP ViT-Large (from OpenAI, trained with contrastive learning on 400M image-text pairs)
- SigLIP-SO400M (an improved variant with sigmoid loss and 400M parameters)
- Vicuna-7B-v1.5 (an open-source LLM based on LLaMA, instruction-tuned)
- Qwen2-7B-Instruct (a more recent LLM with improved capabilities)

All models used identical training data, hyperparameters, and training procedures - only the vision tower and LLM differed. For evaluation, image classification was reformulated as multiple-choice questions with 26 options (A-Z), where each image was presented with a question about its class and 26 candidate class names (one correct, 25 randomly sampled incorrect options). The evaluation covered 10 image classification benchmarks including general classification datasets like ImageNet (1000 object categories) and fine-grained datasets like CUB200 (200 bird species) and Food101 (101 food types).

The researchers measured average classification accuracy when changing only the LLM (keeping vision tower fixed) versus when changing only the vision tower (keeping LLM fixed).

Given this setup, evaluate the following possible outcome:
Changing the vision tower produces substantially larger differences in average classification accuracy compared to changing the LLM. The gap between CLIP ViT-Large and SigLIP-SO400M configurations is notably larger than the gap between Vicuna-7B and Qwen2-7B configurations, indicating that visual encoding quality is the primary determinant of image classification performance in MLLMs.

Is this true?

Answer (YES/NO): NO